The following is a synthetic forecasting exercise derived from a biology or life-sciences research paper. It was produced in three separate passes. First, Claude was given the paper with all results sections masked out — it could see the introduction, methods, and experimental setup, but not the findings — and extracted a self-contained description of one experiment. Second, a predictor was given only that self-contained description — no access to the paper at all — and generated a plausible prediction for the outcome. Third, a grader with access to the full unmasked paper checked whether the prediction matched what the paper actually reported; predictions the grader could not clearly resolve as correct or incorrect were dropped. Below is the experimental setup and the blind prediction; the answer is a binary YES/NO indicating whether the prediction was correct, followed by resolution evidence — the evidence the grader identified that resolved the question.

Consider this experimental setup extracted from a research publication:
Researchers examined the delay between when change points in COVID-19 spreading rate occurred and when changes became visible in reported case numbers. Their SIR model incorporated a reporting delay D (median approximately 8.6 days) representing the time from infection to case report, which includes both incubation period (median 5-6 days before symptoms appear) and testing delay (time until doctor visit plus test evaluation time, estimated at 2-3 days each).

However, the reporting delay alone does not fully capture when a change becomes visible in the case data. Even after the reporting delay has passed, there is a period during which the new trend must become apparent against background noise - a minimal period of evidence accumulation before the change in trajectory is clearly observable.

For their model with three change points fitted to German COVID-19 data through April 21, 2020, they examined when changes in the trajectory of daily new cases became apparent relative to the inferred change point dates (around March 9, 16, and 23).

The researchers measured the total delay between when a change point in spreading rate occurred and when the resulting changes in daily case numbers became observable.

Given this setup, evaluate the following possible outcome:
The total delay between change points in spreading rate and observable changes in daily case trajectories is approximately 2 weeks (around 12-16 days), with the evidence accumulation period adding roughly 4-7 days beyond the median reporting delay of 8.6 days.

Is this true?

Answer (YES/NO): NO